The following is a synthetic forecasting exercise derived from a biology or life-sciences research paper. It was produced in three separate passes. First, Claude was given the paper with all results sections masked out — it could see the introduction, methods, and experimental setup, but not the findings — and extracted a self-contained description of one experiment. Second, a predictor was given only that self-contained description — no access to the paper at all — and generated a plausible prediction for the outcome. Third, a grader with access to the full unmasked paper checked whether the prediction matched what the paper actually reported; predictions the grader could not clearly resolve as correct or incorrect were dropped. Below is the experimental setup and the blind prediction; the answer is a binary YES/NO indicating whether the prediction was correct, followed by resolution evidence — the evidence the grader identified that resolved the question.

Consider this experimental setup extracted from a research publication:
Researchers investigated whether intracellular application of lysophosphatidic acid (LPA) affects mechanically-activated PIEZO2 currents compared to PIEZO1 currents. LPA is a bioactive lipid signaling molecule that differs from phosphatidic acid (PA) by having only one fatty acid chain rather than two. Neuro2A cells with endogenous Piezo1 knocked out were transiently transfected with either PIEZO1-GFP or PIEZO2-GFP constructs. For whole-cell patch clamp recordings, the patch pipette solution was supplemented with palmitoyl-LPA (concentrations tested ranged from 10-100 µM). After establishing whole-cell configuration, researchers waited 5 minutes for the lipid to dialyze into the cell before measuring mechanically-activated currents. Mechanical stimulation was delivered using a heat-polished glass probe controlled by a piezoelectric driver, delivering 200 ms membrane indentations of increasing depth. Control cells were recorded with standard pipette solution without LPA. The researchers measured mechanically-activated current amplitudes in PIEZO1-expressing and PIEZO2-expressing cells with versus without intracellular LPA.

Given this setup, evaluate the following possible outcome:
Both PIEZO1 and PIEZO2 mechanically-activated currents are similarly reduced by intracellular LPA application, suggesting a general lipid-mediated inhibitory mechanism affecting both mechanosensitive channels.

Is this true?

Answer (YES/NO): NO